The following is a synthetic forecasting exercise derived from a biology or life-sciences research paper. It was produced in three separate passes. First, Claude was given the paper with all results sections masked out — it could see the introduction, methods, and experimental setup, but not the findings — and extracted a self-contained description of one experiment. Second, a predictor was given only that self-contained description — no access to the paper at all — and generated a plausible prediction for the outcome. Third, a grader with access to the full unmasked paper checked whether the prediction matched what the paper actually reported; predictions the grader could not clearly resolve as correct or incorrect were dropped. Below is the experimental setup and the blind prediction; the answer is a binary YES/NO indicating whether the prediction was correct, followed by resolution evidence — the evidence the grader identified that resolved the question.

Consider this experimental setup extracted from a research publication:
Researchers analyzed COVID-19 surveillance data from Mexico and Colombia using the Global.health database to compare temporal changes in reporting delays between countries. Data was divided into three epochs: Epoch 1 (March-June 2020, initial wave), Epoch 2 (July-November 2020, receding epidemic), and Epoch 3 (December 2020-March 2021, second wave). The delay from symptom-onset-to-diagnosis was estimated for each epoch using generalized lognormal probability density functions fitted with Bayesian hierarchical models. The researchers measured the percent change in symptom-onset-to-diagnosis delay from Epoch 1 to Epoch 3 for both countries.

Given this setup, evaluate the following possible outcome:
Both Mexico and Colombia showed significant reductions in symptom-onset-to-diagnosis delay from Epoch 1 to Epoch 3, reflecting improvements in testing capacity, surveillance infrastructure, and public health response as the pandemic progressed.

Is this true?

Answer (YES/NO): NO